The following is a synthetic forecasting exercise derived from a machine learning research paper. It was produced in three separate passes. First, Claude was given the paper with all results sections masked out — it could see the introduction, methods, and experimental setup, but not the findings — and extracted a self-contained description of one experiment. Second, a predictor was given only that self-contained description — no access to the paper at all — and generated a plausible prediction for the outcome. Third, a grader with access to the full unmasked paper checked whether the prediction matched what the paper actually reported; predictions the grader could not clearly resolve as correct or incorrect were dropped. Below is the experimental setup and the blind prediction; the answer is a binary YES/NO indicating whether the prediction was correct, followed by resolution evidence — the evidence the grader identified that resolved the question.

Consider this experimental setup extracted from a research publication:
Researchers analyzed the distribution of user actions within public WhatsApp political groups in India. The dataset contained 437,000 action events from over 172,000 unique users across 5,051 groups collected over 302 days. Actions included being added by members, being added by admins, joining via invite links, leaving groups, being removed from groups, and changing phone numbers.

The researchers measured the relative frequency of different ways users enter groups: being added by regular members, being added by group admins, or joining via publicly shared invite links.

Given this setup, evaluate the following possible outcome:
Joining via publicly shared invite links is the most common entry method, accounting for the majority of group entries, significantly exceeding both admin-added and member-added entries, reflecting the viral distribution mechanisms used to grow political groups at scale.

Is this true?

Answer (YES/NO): NO